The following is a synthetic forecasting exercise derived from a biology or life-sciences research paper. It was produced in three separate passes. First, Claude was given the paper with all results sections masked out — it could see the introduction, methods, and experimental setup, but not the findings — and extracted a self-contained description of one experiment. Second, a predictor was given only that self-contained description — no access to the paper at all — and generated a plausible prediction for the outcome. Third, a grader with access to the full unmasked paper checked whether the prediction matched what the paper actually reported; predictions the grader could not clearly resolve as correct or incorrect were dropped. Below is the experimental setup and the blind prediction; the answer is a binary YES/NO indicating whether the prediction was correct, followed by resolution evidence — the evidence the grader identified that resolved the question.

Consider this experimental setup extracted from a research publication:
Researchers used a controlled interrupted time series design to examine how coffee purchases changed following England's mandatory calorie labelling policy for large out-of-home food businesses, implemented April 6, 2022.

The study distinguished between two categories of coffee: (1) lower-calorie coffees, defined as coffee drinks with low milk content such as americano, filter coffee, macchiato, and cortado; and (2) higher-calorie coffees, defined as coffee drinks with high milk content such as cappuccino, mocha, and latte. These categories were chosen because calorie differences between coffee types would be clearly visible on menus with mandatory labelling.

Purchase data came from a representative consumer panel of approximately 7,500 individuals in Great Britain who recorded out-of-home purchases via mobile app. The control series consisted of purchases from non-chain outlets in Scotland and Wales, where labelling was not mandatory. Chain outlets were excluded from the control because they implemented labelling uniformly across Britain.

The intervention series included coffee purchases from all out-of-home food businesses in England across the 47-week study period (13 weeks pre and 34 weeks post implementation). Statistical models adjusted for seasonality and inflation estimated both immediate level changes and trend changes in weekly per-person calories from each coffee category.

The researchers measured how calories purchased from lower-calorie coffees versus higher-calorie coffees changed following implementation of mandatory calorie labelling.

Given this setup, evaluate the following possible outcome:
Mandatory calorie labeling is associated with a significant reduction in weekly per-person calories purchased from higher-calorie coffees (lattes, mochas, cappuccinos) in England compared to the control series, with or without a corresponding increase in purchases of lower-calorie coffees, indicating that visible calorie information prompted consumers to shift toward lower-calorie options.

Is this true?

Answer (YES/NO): NO